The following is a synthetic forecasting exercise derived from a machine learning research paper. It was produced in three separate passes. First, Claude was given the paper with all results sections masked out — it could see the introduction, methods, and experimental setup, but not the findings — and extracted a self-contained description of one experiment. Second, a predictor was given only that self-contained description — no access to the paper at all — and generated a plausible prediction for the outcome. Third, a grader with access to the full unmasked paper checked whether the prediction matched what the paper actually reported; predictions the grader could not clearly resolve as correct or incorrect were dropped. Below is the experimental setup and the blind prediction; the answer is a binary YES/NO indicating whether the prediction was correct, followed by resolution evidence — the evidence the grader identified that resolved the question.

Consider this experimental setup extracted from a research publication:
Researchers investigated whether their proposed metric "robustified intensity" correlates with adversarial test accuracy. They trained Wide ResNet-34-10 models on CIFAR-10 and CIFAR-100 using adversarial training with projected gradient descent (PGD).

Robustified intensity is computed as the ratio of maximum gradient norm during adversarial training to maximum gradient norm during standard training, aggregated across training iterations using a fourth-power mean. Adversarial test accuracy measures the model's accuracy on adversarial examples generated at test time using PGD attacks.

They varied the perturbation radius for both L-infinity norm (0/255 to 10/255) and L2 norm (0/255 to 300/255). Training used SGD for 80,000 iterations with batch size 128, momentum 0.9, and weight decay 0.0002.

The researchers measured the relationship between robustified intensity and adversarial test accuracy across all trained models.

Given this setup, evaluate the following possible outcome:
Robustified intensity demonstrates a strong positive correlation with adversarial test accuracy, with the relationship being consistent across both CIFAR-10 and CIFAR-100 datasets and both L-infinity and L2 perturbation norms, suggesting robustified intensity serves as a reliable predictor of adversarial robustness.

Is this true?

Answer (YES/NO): YES